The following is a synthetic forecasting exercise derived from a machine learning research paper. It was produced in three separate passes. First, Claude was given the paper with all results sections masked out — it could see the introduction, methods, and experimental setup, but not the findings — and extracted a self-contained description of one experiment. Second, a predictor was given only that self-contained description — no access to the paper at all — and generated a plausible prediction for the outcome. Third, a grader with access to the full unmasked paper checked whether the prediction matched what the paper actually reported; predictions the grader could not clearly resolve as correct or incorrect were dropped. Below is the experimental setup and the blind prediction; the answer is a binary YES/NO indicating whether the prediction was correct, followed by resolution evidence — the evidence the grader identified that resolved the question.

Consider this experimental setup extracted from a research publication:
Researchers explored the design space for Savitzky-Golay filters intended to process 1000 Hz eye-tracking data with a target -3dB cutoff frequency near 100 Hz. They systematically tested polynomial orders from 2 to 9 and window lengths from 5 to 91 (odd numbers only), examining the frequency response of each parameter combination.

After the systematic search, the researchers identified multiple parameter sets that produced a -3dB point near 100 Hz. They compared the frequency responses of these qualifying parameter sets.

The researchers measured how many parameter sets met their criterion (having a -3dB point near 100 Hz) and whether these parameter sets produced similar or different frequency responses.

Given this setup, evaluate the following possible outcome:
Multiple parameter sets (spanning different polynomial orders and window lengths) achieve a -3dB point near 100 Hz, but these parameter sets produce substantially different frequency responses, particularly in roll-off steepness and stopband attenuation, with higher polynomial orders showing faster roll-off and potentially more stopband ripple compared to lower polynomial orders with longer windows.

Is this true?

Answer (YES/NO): NO